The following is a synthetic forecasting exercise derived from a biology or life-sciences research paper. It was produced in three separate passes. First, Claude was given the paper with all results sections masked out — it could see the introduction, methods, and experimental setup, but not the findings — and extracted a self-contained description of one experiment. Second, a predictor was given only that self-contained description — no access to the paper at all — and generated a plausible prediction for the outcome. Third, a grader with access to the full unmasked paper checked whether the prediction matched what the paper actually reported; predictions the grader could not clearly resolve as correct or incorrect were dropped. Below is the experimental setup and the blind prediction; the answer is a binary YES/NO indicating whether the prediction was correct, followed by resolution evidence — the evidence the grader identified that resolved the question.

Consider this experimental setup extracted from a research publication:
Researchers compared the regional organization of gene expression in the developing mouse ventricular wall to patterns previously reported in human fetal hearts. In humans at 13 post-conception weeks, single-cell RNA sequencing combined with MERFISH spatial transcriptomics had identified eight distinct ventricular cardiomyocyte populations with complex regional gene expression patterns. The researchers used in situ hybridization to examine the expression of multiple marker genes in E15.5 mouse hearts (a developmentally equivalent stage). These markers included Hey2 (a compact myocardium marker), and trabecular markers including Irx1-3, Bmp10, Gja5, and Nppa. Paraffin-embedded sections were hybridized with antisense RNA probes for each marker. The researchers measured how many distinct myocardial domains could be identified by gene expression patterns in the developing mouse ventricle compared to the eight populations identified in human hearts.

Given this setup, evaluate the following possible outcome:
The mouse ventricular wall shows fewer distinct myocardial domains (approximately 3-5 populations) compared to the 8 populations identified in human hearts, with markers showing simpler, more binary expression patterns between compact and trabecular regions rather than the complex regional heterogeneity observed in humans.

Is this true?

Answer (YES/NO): YES